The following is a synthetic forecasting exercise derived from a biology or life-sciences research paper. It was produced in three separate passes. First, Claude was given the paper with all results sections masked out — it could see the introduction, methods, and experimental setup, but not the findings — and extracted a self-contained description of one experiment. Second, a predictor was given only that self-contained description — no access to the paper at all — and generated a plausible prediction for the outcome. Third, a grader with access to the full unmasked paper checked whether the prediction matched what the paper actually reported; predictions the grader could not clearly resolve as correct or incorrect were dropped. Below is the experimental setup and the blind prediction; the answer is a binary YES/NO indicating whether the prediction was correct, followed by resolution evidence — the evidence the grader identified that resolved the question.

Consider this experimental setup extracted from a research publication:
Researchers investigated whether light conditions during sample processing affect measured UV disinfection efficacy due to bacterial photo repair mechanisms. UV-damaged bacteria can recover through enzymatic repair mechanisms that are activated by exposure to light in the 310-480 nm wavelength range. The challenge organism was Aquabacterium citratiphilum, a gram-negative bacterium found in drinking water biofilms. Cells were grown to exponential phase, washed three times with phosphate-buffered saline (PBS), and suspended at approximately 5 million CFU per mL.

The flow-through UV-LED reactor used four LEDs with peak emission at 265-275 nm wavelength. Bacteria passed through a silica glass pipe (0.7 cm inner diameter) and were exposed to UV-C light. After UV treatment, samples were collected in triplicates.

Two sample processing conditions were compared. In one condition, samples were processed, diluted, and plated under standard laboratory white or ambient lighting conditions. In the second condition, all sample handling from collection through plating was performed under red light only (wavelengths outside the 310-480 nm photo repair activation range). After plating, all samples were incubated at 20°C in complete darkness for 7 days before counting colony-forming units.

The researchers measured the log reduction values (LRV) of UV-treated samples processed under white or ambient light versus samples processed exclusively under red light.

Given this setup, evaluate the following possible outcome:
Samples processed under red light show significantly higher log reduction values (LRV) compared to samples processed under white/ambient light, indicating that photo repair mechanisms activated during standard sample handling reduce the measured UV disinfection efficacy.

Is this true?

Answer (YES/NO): YES